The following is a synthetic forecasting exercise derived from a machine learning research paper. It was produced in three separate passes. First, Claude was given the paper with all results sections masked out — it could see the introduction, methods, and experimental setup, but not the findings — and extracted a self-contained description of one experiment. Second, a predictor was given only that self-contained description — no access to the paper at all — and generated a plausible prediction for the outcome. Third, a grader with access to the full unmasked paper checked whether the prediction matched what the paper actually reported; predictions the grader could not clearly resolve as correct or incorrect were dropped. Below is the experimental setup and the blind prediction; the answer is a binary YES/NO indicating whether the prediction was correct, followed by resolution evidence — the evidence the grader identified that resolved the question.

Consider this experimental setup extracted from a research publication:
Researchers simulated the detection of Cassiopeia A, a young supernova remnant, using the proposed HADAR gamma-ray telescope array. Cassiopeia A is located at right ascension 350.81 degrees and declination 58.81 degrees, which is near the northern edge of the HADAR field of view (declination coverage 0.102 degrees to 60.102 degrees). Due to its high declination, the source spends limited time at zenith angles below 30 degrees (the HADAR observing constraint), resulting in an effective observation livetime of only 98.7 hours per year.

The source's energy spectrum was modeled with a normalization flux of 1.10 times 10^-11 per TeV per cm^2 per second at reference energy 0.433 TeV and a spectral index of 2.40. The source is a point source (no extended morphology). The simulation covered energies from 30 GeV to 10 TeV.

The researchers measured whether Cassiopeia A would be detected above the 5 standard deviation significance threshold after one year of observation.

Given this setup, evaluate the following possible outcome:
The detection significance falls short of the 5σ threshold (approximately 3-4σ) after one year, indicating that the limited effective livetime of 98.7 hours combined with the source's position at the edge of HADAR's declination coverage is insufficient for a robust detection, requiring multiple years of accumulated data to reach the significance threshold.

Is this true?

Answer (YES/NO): NO